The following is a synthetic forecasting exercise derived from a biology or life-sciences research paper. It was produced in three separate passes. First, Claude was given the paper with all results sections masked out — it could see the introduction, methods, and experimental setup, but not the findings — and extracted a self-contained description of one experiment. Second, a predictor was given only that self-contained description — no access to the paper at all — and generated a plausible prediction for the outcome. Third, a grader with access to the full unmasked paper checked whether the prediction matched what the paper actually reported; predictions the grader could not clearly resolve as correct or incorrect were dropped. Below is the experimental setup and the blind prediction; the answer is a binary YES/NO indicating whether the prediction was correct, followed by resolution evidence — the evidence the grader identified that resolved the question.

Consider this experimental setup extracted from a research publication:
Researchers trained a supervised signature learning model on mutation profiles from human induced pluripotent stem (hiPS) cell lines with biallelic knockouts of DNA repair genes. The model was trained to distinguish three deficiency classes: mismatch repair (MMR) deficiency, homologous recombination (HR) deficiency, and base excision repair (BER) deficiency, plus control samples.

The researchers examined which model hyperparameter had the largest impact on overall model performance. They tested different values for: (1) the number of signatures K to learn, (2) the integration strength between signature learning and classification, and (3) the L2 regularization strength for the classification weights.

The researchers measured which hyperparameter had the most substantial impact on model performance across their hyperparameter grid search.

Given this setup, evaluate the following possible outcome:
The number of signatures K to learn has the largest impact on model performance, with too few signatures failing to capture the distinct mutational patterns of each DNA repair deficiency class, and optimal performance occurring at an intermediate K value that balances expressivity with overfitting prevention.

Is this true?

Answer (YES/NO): YES